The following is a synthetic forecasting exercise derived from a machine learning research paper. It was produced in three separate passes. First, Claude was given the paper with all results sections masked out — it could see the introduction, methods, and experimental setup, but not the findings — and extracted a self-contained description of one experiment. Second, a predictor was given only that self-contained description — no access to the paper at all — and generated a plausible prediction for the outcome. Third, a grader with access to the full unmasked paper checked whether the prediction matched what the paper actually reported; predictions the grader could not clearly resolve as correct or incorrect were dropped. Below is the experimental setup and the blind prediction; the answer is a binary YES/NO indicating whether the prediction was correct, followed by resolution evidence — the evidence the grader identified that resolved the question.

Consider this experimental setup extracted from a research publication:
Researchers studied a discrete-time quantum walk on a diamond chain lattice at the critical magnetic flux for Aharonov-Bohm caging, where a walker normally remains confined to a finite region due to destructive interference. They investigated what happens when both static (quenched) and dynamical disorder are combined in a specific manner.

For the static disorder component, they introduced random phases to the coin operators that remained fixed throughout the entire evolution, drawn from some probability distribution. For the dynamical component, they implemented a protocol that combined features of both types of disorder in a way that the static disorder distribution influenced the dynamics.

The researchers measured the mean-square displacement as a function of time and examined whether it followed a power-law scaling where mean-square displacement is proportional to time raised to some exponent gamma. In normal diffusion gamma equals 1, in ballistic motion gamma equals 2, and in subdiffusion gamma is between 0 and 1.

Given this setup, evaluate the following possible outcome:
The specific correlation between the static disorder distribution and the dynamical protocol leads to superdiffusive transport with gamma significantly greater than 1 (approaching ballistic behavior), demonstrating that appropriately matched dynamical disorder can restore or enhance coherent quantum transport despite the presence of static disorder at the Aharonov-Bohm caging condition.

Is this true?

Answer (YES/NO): NO